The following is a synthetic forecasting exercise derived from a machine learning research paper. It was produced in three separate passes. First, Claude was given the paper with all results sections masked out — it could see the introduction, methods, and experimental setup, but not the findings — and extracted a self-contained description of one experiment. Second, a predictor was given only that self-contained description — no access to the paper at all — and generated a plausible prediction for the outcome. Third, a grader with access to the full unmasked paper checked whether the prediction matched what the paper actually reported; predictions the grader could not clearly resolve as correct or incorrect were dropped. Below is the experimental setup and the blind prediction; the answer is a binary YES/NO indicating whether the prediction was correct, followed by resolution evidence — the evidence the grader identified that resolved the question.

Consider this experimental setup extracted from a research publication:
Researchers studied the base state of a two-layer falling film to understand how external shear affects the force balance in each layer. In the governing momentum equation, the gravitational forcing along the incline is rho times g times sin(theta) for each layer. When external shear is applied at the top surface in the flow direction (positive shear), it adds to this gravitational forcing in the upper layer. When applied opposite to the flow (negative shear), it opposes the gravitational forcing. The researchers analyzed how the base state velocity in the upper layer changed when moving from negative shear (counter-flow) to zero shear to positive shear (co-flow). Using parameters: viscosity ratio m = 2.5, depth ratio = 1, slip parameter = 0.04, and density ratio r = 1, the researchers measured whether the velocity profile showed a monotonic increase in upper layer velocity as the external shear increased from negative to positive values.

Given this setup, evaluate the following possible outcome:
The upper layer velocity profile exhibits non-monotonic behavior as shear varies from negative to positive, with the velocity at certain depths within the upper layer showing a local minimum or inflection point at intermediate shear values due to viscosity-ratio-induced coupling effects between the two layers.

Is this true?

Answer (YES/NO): NO